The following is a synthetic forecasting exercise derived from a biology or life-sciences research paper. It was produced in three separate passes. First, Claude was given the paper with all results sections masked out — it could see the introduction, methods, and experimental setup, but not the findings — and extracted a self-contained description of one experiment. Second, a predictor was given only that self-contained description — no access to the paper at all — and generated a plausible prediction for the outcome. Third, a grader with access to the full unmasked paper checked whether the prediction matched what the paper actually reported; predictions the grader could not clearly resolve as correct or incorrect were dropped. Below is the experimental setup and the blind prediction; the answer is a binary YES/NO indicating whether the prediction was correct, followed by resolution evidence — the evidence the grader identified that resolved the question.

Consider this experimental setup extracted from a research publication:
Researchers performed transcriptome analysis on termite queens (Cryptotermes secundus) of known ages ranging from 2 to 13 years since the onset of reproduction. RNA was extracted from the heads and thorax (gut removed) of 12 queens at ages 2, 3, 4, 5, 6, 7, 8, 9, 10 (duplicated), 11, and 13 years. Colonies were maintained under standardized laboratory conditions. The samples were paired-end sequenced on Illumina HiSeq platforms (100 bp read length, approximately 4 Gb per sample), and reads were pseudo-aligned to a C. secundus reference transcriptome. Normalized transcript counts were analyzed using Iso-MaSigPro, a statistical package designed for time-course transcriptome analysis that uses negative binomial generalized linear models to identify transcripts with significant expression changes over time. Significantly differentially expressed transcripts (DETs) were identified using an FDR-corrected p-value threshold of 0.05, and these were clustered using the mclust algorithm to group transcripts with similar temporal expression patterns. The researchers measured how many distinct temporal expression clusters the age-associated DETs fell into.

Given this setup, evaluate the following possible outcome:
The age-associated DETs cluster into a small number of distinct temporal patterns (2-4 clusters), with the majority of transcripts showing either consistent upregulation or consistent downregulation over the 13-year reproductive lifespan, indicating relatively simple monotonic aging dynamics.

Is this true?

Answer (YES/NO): NO